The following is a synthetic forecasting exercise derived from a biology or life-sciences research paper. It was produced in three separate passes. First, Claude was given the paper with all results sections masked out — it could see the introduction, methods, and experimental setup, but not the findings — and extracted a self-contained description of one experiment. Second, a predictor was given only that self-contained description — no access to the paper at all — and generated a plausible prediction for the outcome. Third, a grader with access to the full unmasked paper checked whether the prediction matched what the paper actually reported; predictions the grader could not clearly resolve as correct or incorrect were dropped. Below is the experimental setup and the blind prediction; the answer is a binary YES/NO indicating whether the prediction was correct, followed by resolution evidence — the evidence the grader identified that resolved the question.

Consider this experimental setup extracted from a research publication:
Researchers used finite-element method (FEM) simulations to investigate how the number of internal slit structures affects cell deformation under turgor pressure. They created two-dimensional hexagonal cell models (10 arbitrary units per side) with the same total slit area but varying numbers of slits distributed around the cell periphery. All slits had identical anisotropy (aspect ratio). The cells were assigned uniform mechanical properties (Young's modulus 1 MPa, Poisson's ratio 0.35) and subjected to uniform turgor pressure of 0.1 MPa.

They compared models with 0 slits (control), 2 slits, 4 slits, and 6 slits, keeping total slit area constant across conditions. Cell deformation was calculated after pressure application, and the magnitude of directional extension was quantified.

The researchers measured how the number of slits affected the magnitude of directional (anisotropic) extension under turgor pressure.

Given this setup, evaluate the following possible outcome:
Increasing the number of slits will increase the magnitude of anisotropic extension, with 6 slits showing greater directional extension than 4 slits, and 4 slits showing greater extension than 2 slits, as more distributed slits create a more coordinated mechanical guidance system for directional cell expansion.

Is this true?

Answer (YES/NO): YES